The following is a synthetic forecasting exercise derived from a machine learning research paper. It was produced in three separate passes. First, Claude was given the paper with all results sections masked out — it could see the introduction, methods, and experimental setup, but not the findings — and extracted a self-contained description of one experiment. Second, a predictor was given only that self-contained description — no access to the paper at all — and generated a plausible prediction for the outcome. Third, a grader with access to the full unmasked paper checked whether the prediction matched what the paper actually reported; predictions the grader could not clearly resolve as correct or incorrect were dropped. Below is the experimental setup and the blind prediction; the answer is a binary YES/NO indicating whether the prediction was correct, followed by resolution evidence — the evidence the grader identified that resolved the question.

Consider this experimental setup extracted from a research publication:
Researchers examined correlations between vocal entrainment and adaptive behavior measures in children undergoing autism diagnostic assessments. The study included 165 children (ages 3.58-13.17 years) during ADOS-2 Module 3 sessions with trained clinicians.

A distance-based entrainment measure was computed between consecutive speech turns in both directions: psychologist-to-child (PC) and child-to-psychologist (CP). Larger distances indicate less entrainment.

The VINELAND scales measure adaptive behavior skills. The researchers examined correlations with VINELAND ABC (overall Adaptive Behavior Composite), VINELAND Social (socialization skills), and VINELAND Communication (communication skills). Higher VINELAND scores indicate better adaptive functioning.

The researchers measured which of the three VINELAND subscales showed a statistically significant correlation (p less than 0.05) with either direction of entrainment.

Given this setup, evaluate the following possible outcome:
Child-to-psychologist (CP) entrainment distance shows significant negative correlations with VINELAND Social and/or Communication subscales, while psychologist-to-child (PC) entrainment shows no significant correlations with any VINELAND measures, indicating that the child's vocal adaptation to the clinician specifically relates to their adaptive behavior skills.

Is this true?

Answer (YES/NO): NO